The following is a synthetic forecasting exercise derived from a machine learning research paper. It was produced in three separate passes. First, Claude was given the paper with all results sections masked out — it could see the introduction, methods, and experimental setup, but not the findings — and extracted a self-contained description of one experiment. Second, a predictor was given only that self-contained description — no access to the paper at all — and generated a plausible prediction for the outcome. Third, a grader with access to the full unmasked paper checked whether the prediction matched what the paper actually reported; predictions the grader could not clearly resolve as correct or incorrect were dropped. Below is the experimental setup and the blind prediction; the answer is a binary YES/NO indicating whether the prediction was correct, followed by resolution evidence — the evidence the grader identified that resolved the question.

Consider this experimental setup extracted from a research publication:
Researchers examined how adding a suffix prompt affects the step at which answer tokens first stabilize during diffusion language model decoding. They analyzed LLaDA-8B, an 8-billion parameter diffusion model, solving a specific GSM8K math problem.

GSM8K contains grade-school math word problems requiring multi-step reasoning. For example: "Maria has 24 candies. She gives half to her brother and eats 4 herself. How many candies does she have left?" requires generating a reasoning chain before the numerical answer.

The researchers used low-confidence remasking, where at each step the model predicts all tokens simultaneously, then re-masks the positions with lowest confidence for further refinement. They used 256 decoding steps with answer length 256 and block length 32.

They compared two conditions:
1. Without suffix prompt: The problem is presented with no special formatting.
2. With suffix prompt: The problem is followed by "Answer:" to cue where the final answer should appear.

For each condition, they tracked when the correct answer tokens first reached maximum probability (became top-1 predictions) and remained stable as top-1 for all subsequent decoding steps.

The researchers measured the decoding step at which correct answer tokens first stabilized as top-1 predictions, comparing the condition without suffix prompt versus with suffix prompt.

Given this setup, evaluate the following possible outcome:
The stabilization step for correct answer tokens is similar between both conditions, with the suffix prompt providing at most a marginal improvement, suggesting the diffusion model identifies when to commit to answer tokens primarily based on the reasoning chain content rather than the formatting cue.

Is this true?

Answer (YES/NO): NO